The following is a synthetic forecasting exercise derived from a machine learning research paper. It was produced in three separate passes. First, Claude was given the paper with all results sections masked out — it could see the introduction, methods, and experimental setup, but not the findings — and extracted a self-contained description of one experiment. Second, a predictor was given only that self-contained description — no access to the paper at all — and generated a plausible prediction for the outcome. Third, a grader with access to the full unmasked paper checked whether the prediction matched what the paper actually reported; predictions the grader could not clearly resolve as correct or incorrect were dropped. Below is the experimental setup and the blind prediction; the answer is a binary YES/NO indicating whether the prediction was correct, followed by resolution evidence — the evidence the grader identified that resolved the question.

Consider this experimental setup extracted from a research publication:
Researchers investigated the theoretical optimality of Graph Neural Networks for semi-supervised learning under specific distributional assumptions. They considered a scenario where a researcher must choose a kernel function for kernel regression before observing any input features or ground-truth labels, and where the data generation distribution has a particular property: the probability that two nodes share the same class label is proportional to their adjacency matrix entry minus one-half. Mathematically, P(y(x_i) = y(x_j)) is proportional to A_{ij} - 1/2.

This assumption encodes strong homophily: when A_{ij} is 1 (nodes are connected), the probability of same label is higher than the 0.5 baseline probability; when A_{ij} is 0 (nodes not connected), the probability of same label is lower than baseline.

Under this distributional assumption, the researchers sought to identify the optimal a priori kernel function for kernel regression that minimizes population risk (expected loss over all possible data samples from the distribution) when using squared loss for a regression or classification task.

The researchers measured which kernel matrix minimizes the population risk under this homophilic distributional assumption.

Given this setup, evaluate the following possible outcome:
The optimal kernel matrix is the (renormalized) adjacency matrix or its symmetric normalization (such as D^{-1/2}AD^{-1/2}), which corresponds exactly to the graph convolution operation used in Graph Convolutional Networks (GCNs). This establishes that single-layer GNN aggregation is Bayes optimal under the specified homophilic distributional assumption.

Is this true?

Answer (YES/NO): NO